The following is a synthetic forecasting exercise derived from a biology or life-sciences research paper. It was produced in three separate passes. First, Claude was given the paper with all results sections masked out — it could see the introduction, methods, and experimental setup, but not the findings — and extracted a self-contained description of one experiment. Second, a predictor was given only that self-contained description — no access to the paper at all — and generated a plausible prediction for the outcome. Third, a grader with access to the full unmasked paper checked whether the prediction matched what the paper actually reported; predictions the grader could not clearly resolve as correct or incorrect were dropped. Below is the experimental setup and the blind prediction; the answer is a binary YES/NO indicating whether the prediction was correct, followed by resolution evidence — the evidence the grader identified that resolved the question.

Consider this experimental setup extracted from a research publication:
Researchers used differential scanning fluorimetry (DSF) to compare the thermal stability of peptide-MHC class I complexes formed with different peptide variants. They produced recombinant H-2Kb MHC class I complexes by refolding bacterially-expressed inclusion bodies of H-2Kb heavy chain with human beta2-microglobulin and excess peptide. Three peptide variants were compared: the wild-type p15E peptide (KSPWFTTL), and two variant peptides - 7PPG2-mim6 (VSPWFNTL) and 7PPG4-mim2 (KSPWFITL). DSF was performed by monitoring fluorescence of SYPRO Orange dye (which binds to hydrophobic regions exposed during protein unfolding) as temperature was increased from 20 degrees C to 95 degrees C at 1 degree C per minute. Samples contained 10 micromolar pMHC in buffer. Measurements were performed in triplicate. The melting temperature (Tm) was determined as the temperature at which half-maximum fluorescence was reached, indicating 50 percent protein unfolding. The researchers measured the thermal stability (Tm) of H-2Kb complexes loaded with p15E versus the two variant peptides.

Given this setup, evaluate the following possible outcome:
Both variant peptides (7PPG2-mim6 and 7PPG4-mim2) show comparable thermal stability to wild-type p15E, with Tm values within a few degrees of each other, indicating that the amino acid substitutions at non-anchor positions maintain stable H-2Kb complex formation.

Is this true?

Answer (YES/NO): YES